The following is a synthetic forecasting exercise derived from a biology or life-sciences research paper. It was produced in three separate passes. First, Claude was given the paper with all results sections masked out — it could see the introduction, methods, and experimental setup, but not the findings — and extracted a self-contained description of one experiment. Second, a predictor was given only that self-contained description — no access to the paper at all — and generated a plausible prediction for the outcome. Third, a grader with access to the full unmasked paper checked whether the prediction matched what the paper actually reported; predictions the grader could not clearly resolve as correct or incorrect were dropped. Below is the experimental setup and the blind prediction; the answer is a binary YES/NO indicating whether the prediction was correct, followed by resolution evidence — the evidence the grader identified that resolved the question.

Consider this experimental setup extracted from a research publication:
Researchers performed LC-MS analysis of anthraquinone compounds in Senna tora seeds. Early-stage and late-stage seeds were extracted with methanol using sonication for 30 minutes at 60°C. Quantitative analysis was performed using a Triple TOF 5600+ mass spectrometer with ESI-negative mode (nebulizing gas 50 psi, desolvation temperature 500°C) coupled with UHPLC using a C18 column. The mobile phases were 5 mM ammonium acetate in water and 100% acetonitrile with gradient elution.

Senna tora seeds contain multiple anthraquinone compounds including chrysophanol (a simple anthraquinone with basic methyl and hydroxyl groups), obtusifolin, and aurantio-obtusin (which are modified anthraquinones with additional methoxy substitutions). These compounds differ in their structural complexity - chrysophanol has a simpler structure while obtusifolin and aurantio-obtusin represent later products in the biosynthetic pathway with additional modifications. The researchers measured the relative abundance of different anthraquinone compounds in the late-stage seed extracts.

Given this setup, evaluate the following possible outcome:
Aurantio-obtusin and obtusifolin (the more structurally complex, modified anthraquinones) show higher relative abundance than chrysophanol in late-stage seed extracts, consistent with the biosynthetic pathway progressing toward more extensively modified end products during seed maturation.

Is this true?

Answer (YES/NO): NO